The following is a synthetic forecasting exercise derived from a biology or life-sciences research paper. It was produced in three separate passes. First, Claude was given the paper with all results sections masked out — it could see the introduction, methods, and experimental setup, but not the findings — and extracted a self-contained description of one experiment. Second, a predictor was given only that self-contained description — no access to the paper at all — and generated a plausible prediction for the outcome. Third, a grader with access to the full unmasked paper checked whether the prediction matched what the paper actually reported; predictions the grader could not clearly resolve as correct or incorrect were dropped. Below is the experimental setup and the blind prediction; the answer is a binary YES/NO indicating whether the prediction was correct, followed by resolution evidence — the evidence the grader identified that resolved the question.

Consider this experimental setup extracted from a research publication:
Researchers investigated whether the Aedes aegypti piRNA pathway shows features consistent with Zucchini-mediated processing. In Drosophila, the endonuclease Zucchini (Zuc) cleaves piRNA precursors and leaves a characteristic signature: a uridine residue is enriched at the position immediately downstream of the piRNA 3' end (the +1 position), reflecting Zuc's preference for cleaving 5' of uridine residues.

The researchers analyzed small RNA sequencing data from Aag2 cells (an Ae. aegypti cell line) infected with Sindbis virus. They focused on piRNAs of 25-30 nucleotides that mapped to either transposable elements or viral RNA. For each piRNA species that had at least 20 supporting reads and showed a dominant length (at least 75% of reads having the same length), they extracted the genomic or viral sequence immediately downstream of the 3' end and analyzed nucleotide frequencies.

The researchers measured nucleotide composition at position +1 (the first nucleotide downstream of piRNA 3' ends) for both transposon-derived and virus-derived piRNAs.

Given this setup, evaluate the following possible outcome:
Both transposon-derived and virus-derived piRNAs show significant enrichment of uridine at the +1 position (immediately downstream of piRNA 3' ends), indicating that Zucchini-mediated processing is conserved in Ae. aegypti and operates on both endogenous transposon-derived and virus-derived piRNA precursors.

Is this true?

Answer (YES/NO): YES